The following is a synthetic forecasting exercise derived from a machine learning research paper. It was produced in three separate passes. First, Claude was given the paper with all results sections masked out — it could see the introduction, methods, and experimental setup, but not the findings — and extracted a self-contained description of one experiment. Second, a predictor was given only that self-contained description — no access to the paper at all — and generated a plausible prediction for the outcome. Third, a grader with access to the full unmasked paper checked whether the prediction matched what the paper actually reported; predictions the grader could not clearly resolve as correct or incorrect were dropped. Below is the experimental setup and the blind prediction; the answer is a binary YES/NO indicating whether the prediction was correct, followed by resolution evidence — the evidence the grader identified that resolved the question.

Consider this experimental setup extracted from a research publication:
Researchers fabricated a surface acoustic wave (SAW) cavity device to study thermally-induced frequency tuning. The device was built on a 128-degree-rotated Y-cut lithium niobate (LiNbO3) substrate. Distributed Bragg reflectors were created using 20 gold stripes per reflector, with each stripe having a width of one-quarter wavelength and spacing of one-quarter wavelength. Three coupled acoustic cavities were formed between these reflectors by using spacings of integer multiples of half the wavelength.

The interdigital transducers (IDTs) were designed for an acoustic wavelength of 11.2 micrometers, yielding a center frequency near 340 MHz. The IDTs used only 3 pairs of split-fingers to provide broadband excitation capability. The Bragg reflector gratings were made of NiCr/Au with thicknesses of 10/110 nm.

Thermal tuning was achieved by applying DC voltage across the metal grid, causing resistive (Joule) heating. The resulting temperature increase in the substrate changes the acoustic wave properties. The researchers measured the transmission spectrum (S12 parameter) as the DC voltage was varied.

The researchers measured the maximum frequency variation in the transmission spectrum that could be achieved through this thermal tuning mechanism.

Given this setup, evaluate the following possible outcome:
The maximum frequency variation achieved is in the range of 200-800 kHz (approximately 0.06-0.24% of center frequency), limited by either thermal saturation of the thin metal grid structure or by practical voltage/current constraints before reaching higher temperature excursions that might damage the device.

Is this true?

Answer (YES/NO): NO